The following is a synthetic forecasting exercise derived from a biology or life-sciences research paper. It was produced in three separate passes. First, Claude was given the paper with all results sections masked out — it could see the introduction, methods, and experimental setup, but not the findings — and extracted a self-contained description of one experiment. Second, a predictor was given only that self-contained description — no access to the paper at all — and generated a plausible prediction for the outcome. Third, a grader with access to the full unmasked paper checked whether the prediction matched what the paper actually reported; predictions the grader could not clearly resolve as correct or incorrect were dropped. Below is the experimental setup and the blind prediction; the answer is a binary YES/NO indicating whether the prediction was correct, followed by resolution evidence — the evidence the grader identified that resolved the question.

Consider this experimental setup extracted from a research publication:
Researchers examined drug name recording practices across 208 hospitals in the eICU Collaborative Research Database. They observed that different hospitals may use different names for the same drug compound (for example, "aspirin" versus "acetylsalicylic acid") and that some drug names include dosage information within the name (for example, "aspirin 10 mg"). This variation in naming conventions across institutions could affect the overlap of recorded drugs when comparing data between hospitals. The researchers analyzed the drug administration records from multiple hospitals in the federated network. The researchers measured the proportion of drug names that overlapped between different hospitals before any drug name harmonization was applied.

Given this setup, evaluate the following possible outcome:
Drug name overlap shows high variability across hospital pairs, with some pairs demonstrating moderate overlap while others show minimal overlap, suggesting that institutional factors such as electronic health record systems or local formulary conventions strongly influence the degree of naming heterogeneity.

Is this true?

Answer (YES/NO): NO